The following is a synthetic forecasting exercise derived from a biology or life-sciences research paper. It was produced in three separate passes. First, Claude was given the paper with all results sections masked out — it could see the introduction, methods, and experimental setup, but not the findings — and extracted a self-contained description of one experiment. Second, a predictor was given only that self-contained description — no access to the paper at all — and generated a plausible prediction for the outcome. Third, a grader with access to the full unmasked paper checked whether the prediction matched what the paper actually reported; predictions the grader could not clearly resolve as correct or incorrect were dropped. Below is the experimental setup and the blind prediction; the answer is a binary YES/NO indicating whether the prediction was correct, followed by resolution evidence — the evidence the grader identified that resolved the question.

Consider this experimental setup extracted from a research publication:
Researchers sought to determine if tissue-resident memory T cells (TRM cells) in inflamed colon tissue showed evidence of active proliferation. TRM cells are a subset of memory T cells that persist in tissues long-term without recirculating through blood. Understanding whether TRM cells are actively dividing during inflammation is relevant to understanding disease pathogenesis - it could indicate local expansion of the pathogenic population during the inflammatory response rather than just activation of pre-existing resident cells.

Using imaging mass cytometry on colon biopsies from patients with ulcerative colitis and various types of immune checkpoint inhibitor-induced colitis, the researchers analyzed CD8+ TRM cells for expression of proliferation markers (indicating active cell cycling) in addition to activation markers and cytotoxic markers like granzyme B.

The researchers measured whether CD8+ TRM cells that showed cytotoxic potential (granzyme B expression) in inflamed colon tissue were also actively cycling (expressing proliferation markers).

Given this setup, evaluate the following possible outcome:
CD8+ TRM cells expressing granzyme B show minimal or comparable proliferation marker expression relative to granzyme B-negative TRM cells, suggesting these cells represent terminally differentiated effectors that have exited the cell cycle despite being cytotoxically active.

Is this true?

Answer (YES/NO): NO